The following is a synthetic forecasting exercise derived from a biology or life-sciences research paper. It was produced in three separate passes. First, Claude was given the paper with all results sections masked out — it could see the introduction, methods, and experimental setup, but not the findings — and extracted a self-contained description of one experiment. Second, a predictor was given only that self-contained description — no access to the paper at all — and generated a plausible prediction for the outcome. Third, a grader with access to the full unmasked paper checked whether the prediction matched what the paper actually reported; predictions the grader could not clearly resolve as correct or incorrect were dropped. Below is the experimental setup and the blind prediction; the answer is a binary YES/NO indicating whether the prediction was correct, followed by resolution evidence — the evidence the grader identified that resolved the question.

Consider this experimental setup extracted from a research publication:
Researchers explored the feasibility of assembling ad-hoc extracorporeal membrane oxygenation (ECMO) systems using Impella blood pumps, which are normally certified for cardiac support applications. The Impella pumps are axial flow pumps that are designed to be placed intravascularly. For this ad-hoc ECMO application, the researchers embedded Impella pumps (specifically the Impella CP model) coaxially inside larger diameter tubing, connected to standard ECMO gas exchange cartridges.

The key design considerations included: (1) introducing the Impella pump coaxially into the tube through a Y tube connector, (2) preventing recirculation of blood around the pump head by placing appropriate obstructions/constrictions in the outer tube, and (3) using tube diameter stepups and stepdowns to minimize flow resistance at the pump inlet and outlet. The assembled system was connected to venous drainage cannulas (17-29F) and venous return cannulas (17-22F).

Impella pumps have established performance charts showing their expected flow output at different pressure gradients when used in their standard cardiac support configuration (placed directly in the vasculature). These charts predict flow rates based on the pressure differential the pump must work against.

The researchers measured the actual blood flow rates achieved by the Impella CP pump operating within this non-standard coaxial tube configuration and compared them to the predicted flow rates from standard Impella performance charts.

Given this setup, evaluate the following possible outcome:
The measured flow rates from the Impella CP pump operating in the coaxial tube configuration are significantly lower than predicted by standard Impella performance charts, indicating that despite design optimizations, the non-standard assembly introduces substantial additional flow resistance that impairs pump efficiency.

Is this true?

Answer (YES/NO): NO